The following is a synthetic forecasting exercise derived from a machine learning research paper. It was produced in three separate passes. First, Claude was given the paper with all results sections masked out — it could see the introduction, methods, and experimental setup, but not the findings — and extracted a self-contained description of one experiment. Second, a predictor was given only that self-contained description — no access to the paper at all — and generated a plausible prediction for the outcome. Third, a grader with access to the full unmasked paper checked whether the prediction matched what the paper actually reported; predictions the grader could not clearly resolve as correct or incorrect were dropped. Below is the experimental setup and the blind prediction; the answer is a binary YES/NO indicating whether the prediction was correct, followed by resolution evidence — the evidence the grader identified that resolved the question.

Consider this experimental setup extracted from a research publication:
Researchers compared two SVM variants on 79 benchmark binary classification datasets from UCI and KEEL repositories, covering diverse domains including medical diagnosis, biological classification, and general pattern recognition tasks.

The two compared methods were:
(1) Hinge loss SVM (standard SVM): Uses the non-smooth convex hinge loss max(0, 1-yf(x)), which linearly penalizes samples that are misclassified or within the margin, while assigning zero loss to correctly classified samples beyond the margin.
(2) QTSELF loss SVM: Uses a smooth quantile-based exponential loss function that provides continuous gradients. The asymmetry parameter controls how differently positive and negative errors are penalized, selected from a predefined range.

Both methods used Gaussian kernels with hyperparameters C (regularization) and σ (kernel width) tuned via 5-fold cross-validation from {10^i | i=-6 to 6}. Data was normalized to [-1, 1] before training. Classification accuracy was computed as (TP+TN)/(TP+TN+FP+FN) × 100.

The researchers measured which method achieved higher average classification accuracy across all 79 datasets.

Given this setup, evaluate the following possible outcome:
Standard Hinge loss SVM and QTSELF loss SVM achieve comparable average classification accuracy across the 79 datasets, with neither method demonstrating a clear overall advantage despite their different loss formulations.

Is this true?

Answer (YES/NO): NO